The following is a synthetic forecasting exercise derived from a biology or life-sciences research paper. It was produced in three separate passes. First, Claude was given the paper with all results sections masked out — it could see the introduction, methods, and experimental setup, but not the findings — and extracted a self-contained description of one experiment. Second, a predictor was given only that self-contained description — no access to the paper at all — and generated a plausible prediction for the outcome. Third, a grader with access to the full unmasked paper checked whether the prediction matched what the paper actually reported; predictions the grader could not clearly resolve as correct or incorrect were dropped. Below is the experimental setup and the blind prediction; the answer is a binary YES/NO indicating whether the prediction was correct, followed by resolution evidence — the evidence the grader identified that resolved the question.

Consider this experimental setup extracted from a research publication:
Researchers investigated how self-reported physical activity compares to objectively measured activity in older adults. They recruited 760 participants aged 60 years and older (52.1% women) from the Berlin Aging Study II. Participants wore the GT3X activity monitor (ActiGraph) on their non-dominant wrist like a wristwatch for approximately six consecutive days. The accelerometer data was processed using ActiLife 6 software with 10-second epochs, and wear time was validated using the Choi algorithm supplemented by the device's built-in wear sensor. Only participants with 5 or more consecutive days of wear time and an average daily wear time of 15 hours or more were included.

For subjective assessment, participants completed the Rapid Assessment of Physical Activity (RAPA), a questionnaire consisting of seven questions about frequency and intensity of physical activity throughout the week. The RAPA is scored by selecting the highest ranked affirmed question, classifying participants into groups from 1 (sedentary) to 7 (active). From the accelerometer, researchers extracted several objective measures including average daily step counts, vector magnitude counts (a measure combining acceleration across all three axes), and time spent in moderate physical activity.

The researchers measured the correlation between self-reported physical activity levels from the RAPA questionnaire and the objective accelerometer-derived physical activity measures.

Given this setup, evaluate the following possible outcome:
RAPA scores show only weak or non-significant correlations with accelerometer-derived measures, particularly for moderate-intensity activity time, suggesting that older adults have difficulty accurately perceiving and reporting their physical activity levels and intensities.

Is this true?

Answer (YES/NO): NO